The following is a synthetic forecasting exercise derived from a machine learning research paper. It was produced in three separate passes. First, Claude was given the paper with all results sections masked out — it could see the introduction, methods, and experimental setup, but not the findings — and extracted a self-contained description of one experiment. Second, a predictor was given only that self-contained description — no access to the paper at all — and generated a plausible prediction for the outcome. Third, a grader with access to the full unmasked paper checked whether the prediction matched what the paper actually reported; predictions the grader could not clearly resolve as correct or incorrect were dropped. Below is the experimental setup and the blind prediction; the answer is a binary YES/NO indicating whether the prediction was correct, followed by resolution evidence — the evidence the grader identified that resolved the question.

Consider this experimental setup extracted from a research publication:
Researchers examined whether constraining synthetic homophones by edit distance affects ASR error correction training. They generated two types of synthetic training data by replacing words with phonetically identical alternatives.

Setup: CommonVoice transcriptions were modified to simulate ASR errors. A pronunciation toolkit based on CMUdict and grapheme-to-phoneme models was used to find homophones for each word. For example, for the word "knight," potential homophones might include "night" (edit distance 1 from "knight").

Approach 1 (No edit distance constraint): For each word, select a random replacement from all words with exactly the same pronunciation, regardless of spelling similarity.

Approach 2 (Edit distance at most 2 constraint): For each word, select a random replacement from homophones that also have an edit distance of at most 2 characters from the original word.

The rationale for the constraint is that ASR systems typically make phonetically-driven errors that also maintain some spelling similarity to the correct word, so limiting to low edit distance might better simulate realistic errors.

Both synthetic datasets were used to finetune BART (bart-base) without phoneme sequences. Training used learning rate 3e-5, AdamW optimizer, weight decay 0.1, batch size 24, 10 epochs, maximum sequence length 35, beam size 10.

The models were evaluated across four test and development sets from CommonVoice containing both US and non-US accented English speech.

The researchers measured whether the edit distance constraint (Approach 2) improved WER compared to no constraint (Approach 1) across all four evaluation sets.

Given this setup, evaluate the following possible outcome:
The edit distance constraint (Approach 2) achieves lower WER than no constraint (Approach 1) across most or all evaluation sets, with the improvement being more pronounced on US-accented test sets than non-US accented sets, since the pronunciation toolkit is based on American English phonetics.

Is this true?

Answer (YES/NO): NO